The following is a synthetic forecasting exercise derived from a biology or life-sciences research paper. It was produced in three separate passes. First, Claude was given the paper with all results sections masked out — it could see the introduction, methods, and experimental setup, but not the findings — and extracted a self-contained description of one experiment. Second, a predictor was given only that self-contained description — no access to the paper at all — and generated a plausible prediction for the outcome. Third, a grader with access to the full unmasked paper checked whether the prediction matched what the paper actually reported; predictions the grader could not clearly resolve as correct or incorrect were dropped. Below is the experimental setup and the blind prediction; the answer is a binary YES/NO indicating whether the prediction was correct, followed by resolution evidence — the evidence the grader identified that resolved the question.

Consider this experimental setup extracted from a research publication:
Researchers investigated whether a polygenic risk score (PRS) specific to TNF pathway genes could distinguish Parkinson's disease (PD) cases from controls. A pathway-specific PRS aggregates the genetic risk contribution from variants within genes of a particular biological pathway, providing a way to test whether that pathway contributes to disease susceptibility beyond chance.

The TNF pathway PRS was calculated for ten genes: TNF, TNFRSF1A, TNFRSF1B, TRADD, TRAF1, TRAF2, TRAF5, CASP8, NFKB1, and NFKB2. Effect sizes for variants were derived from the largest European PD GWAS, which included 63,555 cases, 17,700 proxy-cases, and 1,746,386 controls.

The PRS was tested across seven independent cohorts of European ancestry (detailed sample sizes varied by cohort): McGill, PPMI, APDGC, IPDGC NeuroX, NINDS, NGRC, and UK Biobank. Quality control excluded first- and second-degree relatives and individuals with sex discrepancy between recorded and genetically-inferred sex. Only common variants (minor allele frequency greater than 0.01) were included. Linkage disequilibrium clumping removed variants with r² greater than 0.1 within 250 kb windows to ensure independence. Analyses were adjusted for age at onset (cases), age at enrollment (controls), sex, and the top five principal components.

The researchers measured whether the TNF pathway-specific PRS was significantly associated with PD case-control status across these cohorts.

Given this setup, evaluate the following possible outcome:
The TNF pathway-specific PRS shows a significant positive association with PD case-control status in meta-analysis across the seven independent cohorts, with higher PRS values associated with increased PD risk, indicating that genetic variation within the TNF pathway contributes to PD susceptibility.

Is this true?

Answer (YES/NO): NO